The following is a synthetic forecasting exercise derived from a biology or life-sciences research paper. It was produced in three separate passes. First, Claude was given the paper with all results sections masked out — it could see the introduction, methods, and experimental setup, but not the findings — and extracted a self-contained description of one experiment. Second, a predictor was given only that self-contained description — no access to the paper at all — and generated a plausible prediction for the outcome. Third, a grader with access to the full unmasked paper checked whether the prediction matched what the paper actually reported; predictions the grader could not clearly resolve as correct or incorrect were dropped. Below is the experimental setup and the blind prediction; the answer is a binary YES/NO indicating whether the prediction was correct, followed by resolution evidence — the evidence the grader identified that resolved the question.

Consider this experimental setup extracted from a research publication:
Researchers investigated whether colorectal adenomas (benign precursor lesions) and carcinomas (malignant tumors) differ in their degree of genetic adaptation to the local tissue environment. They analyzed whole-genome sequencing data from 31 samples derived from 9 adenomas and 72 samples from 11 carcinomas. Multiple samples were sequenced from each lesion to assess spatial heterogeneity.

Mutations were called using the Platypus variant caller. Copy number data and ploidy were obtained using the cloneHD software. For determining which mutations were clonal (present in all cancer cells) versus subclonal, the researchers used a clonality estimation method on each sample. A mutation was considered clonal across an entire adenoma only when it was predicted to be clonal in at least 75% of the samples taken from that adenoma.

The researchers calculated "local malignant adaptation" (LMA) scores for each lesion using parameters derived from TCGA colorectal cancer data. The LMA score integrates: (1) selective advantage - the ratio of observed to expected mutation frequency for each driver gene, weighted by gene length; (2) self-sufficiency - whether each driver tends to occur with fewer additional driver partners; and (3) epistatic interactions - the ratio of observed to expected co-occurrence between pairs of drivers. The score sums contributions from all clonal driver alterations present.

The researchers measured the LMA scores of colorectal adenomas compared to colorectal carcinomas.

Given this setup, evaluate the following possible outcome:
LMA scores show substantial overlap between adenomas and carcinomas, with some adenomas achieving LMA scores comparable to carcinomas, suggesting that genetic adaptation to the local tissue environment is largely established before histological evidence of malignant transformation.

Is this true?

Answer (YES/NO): NO